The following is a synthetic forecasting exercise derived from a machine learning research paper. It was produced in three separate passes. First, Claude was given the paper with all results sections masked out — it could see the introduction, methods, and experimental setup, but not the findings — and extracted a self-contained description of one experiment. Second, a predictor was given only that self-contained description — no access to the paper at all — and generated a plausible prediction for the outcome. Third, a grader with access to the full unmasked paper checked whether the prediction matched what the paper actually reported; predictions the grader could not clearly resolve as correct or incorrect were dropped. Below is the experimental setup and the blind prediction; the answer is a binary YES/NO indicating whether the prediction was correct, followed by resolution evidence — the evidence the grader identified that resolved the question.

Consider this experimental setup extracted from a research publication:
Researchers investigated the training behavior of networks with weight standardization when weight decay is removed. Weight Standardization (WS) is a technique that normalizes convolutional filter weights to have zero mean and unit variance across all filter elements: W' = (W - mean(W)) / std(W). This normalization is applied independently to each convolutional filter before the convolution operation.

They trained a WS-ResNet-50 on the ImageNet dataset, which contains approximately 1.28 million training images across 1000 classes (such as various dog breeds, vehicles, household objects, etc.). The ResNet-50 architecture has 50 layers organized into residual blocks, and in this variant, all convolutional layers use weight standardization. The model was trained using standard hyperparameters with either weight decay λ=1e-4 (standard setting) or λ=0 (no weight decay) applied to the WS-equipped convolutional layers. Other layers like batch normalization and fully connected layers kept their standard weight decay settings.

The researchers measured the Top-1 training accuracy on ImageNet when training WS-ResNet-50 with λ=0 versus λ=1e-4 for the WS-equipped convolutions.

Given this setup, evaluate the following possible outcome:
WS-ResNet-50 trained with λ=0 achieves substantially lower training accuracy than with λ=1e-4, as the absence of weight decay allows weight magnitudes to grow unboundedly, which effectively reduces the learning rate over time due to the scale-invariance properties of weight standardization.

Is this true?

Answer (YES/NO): YES